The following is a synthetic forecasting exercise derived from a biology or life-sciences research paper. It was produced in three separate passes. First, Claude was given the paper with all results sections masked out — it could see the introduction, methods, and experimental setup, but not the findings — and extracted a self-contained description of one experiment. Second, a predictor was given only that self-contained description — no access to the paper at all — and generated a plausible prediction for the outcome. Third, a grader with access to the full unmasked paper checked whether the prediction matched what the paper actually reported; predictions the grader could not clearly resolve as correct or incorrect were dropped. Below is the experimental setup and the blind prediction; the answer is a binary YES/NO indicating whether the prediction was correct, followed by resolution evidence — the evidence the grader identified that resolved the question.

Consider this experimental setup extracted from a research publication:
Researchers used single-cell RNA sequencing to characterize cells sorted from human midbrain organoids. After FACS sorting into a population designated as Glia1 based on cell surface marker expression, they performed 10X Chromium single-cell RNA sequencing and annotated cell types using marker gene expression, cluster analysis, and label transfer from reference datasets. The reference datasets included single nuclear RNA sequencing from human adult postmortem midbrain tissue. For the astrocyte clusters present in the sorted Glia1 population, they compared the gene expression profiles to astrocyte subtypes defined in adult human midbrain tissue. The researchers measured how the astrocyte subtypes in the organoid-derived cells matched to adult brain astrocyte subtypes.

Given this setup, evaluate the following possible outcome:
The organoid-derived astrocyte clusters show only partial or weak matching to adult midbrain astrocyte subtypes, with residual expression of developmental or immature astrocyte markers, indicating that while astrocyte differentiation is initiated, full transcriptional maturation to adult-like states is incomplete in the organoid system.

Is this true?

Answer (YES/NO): YES